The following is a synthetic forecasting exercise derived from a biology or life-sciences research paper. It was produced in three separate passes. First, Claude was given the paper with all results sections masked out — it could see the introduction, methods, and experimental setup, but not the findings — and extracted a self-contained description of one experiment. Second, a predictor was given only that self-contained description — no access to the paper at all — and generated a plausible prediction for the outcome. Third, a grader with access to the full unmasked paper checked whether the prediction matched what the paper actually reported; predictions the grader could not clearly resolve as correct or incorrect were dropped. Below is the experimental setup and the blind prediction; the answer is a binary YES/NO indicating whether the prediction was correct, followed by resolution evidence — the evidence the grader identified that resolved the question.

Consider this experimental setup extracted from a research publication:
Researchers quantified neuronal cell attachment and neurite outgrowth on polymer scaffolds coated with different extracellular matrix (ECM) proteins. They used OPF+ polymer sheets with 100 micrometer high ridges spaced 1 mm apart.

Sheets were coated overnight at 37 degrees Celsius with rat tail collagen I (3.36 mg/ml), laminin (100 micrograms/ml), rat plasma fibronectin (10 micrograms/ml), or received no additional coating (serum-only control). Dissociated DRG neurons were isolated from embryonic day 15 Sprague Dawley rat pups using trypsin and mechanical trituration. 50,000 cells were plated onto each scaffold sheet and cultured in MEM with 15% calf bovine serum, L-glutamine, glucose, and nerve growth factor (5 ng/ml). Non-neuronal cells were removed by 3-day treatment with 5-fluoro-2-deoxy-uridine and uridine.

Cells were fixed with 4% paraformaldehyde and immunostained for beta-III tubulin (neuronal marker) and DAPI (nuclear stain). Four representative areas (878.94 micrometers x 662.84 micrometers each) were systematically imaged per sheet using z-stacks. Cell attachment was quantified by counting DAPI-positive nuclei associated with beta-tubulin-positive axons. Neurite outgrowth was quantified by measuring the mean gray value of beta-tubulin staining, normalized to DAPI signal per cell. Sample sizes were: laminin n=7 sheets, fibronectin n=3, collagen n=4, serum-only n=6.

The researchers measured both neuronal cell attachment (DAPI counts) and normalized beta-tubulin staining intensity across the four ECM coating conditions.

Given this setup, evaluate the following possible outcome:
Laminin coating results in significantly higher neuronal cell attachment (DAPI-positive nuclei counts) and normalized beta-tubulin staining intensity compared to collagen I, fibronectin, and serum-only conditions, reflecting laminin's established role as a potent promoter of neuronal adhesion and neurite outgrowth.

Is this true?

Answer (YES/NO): NO